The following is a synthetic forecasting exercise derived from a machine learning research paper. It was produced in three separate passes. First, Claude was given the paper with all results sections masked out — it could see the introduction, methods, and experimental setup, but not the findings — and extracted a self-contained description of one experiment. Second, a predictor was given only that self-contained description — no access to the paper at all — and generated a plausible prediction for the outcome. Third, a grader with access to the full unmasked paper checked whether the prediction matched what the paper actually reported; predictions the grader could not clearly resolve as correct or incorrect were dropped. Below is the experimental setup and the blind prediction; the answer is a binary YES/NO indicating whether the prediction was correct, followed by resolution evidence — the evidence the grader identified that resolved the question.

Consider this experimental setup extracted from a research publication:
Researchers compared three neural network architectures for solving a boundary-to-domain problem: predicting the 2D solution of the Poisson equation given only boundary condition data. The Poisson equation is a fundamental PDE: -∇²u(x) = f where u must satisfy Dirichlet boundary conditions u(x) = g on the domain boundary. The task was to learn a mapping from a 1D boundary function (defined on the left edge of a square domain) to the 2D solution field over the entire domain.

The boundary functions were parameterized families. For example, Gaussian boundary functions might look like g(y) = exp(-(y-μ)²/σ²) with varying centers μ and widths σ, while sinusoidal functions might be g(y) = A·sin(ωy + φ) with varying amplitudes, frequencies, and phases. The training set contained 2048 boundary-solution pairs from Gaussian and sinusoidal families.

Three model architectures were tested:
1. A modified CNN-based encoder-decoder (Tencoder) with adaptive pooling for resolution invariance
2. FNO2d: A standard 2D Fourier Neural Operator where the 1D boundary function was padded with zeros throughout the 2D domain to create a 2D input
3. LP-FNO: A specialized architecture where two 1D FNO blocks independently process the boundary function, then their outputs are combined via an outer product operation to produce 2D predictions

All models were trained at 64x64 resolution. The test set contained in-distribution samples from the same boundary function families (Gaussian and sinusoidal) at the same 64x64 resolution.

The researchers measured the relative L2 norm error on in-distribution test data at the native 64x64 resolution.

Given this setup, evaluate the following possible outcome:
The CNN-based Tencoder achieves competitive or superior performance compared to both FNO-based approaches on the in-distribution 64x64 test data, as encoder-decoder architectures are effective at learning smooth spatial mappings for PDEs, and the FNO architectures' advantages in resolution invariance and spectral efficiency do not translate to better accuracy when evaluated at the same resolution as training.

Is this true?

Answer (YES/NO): NO